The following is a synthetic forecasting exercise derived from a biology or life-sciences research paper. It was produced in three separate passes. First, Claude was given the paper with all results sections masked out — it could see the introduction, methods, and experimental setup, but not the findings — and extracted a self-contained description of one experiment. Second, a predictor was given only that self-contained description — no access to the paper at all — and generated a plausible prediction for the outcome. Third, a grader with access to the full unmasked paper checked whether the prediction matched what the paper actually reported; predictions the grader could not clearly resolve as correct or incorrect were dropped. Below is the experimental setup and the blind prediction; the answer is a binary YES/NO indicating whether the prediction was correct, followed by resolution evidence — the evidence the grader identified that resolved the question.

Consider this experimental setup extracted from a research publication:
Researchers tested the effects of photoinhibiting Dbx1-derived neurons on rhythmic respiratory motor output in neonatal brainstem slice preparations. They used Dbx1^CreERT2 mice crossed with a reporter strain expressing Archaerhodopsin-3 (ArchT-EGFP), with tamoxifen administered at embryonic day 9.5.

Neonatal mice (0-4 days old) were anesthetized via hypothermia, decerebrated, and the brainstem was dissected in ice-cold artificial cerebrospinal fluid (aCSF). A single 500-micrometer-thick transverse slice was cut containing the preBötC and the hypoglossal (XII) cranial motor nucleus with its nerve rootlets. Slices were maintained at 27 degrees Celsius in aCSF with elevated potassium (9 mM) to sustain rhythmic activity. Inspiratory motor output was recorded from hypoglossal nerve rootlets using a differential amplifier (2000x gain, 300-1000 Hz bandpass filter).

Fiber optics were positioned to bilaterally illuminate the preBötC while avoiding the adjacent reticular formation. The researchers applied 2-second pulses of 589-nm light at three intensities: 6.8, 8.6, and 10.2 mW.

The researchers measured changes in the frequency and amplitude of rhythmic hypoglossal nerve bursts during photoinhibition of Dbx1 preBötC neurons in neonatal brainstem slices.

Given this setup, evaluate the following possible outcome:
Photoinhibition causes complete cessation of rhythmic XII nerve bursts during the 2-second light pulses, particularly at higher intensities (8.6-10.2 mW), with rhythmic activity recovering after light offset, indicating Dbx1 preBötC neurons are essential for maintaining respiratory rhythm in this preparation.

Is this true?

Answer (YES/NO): NO